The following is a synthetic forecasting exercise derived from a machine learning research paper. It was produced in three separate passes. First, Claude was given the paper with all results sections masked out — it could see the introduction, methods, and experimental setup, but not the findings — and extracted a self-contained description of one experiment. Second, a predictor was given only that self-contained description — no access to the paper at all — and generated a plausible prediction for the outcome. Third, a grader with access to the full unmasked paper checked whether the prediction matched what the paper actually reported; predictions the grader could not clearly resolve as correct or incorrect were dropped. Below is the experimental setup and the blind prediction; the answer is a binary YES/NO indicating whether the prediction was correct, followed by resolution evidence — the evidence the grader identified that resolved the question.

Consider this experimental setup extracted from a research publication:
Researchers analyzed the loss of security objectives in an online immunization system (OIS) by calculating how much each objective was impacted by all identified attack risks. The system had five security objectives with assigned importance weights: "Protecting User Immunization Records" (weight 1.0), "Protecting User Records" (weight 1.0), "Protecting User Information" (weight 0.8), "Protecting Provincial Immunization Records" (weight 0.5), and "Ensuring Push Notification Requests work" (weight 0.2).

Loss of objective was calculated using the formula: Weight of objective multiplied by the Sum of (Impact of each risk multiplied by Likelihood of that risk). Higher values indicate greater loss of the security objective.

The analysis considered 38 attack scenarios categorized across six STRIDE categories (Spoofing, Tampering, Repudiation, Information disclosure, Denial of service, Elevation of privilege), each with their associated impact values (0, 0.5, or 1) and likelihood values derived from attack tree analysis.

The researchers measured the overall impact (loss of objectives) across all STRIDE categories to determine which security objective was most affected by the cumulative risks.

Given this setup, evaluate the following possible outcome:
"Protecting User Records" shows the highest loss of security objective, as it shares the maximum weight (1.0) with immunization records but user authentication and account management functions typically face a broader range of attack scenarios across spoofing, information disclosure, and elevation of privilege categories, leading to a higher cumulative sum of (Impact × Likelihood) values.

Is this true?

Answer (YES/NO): NO